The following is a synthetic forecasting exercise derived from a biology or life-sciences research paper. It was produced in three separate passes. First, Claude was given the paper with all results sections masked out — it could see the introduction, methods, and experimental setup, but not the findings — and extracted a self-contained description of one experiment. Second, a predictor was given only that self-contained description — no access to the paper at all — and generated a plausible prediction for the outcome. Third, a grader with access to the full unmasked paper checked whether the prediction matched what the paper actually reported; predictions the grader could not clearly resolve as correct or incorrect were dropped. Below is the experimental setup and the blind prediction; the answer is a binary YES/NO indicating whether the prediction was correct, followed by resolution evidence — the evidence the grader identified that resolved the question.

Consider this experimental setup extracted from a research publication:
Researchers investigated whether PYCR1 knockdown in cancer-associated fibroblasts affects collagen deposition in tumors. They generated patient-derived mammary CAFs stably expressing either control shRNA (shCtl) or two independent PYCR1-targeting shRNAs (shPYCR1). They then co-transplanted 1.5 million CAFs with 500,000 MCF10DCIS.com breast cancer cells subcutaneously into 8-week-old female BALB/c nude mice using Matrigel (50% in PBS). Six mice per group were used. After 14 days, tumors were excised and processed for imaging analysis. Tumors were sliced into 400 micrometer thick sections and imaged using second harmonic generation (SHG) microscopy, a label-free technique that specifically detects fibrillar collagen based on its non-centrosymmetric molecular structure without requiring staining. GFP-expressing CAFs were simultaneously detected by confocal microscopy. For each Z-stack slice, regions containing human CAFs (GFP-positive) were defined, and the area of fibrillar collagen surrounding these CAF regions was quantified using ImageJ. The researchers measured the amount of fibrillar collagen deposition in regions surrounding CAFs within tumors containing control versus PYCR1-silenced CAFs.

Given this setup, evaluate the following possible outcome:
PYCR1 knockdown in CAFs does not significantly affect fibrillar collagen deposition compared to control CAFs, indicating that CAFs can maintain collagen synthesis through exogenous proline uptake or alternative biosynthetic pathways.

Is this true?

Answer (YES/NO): NO